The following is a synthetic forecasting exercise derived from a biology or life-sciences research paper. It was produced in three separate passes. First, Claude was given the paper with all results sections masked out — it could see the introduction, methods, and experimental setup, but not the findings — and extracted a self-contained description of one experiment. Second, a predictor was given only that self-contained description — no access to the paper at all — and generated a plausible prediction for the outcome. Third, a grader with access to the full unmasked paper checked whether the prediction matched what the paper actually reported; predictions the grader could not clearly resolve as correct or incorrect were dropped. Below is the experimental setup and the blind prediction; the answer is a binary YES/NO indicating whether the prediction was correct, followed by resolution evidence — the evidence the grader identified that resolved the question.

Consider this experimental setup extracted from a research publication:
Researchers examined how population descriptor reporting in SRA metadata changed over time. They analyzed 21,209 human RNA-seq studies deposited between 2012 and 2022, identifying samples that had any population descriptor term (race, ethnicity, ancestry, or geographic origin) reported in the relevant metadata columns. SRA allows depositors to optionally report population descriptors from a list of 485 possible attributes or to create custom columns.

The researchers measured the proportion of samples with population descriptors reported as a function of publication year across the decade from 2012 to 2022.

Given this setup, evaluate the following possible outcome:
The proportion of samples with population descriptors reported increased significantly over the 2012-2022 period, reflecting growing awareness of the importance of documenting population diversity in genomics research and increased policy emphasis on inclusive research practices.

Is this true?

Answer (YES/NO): NO